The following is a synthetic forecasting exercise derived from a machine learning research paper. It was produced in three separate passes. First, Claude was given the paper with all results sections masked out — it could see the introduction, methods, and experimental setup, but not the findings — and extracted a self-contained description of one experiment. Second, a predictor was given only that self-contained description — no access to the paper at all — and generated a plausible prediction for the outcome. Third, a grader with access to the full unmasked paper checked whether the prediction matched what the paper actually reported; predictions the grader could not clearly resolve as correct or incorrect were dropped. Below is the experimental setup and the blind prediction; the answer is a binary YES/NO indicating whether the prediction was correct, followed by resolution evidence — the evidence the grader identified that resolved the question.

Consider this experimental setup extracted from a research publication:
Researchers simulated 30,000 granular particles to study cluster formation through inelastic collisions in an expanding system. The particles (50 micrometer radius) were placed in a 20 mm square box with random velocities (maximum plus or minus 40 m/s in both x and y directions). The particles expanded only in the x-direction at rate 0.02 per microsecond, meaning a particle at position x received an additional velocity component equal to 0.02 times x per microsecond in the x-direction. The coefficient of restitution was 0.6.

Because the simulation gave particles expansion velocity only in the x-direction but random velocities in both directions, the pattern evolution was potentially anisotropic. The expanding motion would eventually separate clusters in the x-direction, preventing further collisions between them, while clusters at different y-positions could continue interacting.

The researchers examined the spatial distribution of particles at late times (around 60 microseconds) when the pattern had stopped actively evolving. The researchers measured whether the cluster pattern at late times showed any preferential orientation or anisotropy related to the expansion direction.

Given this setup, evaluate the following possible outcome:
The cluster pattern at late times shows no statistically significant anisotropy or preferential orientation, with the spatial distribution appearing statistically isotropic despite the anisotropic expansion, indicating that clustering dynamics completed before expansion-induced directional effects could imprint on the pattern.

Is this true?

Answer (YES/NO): NO